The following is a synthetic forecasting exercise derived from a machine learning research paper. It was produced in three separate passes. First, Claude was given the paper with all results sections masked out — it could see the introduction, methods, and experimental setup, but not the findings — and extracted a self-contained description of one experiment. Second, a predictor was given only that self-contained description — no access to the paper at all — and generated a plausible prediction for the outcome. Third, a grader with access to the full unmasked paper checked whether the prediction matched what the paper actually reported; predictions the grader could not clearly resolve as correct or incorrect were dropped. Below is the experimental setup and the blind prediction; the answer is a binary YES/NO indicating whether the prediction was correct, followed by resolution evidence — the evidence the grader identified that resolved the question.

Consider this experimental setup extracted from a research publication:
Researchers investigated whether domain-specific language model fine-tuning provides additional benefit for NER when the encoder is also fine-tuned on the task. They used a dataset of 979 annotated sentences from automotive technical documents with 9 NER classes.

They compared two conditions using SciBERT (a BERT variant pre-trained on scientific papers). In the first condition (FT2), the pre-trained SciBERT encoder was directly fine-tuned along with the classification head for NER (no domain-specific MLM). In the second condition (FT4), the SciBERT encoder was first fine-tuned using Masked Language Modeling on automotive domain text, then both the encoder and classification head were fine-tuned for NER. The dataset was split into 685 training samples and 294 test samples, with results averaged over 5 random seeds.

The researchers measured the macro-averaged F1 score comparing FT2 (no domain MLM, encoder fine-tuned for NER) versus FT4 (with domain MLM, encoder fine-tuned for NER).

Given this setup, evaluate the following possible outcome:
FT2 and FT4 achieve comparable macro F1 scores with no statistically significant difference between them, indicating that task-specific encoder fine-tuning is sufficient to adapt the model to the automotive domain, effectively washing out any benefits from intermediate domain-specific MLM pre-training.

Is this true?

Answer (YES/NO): YES